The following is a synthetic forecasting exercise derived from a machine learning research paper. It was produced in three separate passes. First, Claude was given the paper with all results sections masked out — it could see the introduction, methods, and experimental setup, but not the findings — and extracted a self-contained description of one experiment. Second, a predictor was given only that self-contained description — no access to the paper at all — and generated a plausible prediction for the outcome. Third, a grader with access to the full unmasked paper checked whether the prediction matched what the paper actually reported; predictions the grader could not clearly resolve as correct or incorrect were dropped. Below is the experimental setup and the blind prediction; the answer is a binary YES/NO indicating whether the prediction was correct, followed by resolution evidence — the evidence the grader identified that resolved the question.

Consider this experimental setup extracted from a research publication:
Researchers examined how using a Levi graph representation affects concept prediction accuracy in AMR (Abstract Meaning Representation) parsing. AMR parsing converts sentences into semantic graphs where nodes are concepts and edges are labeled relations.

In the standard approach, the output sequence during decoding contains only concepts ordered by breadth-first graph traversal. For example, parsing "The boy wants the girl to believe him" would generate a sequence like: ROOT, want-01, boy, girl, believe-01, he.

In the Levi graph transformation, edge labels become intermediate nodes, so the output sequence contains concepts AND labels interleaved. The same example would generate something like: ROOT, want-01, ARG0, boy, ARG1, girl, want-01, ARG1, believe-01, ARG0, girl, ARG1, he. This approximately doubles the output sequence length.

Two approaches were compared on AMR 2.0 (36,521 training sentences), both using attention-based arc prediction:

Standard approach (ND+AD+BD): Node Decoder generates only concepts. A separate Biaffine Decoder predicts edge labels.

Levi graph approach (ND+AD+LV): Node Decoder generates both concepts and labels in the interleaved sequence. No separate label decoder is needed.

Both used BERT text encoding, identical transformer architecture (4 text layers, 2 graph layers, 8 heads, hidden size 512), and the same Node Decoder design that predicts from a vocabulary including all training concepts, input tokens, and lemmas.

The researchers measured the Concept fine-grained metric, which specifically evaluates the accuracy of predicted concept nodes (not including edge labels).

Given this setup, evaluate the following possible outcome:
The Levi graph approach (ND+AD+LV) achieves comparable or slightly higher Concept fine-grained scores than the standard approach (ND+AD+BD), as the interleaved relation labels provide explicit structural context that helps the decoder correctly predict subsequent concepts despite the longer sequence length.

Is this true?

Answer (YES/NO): NO